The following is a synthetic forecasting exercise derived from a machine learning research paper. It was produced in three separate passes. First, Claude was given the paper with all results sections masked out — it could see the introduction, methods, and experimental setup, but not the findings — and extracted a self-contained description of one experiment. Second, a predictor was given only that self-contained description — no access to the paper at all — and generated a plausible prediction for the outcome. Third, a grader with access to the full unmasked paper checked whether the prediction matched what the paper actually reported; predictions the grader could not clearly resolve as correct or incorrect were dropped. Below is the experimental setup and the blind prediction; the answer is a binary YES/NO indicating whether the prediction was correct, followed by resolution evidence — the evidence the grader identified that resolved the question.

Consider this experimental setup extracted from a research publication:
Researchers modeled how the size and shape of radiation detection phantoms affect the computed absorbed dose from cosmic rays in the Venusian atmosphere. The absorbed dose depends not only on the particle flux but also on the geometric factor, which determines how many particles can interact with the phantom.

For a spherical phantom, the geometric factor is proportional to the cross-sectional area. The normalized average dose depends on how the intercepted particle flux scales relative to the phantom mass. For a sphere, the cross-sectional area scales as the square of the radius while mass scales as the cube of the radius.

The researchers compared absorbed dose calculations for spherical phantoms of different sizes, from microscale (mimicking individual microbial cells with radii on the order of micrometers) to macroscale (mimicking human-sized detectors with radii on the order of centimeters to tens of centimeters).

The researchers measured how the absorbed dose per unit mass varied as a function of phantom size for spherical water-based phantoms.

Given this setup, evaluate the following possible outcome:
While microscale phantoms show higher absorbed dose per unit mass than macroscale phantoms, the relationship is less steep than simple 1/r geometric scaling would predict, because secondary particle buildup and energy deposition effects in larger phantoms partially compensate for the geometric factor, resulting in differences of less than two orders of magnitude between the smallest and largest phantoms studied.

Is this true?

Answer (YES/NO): NO